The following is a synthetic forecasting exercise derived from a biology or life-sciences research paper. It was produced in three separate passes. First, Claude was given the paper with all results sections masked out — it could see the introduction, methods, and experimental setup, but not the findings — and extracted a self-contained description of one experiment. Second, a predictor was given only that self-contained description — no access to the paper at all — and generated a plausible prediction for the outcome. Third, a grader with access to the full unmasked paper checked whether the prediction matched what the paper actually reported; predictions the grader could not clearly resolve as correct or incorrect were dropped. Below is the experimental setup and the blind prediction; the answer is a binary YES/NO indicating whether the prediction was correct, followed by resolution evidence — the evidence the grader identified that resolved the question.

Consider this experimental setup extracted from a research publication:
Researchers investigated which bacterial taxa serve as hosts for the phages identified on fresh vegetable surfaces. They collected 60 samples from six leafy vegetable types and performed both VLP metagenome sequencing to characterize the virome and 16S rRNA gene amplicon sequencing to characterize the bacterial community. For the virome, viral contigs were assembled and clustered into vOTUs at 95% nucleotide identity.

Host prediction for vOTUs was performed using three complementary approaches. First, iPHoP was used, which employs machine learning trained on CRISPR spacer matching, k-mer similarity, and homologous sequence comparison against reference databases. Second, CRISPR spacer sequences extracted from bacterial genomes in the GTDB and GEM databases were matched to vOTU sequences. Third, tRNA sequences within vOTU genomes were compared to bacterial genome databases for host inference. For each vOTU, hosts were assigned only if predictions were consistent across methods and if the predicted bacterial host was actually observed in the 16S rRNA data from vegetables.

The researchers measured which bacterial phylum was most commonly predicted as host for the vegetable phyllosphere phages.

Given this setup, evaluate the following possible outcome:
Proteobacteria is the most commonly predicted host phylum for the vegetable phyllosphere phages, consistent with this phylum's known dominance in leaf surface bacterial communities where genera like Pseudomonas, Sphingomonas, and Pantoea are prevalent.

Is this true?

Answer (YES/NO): YES